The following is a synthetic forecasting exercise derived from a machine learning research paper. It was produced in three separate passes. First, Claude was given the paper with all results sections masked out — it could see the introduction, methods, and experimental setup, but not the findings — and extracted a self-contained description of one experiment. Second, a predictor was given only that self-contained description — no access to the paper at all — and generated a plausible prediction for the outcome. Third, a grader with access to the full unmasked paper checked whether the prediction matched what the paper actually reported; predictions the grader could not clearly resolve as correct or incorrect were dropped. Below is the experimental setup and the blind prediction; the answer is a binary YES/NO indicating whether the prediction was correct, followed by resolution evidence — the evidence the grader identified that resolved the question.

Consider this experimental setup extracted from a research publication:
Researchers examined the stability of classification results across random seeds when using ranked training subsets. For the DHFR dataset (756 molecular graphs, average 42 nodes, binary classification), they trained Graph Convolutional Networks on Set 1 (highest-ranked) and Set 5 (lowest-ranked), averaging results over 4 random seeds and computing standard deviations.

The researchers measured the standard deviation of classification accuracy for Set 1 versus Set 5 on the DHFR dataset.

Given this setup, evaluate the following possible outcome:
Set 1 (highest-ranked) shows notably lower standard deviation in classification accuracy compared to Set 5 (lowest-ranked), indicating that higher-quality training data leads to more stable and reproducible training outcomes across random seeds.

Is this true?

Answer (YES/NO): NO